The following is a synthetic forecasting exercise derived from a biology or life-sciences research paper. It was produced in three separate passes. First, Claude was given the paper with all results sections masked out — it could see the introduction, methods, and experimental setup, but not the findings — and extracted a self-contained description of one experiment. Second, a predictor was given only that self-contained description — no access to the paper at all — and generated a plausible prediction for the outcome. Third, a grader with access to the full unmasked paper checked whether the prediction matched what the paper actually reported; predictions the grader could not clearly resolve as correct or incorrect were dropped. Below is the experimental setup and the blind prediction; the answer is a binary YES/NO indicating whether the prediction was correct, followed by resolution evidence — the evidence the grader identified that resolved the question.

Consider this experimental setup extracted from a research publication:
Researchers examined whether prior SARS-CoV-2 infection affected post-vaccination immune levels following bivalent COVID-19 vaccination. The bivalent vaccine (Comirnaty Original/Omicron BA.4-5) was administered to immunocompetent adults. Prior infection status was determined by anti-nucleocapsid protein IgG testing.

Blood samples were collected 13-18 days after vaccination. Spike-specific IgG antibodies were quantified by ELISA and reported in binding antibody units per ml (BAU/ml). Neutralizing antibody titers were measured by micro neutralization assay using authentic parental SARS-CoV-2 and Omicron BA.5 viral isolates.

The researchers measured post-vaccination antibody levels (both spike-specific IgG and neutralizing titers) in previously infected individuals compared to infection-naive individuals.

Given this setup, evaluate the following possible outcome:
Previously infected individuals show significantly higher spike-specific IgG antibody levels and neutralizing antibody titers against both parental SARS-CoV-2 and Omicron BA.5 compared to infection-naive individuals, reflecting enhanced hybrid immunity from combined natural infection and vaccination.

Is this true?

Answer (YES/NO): YES